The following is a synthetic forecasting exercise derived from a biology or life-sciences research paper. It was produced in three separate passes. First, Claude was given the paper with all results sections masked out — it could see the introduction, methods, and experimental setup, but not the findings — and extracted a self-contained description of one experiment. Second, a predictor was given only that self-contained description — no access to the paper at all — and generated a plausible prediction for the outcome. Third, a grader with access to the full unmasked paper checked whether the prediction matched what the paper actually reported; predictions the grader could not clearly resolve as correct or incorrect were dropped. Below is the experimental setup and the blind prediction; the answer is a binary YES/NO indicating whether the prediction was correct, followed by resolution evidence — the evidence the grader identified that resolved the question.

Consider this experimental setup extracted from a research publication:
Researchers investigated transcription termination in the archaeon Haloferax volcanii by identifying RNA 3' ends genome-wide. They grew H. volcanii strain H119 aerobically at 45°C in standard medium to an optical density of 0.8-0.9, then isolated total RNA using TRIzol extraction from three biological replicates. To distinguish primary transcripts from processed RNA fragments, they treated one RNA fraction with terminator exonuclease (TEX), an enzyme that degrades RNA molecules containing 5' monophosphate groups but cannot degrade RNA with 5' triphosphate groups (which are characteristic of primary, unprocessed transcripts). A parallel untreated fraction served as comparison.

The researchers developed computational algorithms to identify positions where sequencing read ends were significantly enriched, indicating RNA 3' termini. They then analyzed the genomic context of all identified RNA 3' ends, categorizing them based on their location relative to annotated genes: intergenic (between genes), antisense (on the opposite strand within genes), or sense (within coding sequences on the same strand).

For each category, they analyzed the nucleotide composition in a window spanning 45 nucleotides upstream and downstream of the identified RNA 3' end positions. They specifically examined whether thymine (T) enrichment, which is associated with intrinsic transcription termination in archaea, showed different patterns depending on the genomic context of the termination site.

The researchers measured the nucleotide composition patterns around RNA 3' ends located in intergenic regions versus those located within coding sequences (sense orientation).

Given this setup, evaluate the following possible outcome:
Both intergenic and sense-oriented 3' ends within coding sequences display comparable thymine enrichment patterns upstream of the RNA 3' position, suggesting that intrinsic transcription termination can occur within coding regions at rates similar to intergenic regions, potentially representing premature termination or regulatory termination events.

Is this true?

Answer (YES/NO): NO